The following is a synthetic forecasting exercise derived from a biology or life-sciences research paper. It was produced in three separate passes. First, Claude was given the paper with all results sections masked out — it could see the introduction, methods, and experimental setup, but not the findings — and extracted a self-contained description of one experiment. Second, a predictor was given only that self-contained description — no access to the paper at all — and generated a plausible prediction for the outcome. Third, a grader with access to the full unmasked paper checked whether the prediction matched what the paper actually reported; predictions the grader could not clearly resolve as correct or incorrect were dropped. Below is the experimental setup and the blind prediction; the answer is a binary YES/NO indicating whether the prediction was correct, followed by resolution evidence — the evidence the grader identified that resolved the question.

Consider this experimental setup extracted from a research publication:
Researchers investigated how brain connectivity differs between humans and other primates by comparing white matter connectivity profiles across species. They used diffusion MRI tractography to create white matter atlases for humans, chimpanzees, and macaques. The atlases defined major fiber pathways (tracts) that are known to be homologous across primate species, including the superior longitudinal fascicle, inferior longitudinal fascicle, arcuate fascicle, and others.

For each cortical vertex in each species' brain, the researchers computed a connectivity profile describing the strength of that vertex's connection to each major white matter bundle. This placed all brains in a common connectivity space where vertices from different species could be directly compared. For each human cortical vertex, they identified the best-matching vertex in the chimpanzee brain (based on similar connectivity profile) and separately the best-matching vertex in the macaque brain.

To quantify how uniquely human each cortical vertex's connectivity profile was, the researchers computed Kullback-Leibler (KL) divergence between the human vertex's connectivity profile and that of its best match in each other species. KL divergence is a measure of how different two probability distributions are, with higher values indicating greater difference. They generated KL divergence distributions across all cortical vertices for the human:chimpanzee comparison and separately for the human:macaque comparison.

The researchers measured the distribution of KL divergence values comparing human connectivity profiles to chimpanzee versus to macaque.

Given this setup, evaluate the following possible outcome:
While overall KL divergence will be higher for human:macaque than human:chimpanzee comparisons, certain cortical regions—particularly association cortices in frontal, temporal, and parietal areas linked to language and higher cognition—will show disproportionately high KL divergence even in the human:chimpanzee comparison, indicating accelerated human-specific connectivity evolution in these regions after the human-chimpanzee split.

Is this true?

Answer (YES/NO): YES